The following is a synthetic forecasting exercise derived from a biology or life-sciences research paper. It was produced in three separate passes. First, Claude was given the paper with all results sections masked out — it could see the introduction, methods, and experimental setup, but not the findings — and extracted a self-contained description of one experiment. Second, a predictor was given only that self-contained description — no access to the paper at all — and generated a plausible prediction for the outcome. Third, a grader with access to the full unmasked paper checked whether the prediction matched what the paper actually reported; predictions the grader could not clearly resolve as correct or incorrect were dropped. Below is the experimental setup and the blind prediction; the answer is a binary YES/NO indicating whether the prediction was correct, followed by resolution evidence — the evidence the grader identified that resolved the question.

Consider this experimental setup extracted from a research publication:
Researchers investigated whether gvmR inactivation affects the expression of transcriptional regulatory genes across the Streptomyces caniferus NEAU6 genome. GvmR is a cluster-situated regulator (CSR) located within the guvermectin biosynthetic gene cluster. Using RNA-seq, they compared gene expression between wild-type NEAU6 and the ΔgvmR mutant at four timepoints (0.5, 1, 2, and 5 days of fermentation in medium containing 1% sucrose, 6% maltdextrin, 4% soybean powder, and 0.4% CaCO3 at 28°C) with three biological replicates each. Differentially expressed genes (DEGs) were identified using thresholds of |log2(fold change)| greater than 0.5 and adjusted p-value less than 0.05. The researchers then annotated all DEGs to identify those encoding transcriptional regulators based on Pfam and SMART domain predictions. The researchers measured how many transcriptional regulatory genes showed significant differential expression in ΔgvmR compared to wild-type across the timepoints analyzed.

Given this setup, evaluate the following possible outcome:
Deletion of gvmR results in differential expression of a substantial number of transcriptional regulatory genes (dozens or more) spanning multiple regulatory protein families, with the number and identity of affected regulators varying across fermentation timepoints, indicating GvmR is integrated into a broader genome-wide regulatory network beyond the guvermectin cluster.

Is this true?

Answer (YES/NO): YES